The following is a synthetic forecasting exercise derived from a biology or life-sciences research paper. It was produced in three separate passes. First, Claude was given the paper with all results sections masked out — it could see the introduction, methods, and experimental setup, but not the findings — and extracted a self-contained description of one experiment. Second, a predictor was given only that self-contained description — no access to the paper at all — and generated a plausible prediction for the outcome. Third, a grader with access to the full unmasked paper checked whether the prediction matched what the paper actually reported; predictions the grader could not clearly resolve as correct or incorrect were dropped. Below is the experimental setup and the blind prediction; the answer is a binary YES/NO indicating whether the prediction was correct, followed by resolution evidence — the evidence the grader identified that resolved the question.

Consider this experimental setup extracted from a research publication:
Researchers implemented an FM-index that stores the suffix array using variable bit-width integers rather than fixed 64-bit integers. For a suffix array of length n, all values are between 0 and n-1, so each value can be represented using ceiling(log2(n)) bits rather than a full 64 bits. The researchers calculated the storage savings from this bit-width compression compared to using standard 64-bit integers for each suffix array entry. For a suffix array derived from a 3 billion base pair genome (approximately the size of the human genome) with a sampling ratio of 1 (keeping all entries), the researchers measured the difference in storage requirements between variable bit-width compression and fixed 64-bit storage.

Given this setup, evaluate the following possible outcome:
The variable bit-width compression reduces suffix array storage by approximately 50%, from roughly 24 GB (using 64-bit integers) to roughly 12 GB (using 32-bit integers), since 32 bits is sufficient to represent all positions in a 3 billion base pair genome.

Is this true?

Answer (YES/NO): YES